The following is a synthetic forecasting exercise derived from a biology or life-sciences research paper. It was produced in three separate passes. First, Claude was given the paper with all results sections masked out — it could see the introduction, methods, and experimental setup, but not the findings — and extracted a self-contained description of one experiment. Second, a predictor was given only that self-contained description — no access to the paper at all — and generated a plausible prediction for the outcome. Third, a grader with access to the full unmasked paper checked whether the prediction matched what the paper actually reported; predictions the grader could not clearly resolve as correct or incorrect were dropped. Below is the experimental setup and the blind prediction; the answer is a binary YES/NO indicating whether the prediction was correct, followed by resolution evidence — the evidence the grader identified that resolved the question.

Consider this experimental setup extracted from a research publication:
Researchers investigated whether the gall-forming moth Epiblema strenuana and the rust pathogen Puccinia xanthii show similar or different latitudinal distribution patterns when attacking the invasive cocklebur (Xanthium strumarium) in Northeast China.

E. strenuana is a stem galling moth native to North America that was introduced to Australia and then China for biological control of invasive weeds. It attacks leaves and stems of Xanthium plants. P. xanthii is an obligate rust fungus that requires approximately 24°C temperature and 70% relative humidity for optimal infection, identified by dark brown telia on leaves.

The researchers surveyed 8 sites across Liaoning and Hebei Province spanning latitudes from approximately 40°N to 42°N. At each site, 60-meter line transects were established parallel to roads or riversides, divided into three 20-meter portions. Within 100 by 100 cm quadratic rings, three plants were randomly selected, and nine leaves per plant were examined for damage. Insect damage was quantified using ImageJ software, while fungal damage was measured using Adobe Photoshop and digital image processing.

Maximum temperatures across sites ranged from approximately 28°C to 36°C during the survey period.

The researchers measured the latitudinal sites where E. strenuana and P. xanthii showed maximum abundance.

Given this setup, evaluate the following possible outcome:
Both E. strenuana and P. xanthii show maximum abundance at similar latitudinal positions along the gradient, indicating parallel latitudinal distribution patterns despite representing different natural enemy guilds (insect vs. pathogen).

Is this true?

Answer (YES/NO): YES